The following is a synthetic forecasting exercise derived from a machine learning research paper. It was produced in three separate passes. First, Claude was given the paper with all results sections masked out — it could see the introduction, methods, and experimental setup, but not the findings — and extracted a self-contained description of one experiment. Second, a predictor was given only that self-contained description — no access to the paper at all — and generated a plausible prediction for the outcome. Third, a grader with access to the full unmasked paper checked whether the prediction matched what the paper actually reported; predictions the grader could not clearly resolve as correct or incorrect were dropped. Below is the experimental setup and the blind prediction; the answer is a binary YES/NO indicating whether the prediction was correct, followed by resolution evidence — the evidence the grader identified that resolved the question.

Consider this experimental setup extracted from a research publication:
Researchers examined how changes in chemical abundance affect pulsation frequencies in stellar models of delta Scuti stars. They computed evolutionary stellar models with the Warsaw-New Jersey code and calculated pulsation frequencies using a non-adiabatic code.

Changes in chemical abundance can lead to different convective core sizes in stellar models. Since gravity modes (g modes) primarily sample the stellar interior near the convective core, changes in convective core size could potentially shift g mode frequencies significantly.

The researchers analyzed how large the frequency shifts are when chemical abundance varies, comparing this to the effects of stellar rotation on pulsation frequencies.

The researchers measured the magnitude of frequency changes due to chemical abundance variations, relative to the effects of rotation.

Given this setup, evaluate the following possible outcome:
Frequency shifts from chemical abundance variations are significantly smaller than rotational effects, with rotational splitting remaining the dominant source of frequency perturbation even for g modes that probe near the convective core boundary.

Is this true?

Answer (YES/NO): YES